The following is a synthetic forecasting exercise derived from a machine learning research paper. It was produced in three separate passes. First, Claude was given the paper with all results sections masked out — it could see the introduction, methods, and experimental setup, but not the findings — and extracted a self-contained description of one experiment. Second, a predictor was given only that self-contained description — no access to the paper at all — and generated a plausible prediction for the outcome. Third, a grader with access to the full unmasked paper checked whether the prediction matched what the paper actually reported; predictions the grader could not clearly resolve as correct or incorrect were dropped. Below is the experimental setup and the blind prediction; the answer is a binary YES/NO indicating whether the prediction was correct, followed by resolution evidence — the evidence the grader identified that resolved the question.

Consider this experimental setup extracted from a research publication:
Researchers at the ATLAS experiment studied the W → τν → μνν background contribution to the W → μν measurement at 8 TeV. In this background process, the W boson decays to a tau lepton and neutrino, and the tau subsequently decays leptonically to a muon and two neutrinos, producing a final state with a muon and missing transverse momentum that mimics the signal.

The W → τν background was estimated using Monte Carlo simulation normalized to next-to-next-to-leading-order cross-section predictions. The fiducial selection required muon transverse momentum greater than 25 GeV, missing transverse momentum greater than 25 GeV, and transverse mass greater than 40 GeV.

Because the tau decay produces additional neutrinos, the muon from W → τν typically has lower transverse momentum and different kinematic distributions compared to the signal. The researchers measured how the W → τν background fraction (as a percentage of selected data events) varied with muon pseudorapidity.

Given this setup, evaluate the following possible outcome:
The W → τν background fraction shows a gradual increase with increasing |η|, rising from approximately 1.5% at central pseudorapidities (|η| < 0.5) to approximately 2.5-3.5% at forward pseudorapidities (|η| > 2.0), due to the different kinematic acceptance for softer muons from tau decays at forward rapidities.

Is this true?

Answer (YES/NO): NO